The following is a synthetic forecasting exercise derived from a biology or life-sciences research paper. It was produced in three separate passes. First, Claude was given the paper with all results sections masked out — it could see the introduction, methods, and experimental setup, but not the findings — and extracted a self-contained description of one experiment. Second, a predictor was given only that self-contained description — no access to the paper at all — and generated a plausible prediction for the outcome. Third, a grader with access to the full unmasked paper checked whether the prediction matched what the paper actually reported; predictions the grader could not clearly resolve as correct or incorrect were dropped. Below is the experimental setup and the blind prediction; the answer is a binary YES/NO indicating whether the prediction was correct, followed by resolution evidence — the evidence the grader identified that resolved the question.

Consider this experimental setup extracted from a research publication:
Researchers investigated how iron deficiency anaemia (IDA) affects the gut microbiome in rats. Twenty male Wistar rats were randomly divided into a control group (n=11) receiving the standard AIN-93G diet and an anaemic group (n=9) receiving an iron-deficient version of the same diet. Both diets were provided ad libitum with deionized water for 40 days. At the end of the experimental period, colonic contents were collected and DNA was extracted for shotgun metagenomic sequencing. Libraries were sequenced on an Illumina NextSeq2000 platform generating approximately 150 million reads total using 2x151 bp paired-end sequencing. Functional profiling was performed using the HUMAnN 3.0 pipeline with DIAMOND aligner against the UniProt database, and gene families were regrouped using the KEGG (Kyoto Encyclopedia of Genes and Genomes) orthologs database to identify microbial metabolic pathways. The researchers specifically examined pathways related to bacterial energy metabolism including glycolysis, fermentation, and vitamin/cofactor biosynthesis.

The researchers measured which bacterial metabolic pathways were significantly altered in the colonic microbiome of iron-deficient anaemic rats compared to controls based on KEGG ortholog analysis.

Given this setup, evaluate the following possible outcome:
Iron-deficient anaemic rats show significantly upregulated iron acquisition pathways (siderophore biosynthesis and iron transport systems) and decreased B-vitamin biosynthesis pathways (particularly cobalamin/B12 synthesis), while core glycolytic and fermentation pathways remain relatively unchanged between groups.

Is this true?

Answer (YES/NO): NO